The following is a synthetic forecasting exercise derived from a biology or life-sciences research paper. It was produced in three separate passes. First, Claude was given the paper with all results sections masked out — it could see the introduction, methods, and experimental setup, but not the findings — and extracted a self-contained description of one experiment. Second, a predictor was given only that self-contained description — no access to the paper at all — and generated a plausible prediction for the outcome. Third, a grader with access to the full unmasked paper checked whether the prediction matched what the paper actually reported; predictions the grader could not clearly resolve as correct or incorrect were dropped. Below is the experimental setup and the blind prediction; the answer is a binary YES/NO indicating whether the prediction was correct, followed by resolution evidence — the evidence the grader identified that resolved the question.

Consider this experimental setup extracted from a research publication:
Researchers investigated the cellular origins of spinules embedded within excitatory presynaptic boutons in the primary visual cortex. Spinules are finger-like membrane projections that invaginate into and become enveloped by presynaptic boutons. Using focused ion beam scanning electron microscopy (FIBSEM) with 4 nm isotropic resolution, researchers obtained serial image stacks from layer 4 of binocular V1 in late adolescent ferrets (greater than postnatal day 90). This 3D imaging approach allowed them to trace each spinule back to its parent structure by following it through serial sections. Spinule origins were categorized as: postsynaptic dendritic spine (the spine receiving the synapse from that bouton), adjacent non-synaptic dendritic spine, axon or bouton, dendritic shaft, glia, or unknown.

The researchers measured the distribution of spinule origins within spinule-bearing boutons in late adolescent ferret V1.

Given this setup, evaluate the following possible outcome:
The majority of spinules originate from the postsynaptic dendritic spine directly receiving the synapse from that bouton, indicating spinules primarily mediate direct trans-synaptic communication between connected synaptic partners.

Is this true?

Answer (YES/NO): NO